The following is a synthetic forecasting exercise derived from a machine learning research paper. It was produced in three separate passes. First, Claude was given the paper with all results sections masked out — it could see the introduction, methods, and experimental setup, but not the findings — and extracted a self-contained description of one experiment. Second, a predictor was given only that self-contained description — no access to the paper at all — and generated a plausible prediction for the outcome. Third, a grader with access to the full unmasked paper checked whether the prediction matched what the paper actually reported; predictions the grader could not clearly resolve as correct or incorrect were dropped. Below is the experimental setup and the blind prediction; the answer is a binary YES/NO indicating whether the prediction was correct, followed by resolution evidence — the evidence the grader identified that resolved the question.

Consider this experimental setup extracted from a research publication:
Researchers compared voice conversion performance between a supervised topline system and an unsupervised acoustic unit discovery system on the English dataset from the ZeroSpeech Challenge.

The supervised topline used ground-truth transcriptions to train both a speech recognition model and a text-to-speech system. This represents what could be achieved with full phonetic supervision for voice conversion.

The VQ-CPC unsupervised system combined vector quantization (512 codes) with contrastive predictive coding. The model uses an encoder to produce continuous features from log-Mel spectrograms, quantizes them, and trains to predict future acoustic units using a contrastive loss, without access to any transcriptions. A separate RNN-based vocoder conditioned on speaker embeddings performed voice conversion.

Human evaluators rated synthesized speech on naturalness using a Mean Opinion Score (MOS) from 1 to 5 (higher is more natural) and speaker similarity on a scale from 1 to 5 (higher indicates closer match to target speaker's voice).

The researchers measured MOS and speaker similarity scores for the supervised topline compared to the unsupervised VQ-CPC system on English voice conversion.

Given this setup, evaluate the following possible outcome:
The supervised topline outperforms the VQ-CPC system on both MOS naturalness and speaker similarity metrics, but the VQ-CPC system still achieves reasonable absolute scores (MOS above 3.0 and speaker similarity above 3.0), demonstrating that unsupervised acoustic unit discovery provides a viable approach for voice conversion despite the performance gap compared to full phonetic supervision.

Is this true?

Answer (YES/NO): NO